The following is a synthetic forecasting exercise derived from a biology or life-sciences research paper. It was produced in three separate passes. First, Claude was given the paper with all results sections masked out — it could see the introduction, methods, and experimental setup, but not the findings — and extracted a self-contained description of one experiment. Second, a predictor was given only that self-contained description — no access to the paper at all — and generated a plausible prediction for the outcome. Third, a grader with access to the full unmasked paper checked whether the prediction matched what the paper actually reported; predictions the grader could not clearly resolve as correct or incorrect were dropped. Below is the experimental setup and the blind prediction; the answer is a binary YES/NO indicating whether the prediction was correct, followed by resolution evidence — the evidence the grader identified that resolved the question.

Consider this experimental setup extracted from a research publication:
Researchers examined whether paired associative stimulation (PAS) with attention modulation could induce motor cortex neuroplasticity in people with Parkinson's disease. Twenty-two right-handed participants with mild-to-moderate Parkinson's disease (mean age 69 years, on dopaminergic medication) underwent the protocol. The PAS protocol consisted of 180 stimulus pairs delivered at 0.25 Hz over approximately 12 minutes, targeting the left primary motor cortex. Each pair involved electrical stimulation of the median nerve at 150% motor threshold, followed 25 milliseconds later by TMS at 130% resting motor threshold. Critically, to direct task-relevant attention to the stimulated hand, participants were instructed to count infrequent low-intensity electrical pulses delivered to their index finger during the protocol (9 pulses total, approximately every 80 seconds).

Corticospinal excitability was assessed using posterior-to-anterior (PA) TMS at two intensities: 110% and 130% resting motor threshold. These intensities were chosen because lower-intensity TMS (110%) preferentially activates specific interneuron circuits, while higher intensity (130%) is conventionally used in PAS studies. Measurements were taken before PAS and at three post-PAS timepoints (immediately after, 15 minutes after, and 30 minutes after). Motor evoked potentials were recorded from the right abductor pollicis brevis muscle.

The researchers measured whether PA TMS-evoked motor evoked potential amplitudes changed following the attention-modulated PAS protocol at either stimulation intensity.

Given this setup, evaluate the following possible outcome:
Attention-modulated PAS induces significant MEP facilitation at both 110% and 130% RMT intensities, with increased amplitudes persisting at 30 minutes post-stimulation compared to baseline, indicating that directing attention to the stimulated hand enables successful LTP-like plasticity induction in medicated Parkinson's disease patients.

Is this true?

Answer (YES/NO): YES